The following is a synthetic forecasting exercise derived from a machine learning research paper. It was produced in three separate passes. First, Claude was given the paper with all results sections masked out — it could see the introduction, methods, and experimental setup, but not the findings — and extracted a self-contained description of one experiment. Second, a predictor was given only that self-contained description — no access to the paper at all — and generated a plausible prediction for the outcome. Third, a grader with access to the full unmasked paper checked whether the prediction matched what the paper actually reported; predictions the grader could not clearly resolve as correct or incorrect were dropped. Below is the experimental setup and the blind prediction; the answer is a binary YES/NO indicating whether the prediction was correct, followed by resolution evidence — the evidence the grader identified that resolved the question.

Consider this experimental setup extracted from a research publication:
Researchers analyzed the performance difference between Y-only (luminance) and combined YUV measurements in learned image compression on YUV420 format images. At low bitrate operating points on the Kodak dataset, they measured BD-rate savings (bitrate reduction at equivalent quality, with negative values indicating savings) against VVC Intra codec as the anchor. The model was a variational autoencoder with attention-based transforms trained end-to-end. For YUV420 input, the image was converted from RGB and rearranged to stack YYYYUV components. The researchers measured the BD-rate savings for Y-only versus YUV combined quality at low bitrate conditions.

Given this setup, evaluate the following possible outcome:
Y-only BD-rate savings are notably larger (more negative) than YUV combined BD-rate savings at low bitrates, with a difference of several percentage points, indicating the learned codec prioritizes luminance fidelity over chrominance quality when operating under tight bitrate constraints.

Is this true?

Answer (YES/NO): YES